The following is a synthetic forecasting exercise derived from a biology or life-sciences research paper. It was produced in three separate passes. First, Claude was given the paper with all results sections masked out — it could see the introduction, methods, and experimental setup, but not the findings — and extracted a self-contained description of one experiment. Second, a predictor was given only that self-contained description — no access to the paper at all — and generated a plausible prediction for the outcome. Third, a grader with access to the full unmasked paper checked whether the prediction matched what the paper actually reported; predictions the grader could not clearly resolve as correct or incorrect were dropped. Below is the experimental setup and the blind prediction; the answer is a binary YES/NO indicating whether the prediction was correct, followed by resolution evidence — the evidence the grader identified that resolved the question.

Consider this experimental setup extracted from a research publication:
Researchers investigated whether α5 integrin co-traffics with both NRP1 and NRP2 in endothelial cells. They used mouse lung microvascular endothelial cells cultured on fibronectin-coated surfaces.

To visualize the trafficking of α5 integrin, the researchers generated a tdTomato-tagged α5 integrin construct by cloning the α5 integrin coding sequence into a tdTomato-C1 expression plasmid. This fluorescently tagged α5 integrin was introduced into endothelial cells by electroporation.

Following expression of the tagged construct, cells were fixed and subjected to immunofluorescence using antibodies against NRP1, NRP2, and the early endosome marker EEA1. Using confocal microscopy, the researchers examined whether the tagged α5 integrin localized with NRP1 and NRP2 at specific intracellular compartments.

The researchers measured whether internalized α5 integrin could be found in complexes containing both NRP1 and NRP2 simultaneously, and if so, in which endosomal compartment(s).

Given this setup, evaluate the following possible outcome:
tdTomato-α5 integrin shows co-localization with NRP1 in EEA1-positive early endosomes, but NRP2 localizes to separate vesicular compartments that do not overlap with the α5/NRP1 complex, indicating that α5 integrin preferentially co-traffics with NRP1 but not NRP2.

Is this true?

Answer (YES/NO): NO